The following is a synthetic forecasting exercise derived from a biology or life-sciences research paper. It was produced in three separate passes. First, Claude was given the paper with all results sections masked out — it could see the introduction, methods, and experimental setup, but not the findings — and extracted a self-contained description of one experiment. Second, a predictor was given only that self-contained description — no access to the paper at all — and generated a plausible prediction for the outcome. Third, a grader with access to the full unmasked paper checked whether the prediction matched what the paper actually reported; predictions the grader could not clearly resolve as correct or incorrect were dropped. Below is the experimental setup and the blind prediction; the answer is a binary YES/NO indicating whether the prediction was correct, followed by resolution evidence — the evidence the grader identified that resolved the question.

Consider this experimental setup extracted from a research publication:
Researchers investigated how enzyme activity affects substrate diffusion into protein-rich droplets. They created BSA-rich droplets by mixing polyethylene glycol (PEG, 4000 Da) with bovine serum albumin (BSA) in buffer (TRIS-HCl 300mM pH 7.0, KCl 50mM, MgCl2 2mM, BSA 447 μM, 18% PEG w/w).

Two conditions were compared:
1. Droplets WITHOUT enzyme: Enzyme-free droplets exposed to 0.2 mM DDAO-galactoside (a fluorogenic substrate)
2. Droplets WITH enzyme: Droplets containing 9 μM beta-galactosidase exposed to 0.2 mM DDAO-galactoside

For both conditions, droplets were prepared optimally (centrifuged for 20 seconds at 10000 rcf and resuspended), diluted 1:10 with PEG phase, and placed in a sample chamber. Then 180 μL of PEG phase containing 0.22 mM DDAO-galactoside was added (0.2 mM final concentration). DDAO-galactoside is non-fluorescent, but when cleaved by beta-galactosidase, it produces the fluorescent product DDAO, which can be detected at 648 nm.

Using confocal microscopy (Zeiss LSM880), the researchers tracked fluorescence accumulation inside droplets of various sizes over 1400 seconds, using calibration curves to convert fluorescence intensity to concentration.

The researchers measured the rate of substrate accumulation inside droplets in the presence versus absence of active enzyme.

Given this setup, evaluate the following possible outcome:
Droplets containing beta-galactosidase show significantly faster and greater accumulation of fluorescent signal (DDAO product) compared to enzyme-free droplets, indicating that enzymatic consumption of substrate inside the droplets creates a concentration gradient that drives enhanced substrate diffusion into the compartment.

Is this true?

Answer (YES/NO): NO